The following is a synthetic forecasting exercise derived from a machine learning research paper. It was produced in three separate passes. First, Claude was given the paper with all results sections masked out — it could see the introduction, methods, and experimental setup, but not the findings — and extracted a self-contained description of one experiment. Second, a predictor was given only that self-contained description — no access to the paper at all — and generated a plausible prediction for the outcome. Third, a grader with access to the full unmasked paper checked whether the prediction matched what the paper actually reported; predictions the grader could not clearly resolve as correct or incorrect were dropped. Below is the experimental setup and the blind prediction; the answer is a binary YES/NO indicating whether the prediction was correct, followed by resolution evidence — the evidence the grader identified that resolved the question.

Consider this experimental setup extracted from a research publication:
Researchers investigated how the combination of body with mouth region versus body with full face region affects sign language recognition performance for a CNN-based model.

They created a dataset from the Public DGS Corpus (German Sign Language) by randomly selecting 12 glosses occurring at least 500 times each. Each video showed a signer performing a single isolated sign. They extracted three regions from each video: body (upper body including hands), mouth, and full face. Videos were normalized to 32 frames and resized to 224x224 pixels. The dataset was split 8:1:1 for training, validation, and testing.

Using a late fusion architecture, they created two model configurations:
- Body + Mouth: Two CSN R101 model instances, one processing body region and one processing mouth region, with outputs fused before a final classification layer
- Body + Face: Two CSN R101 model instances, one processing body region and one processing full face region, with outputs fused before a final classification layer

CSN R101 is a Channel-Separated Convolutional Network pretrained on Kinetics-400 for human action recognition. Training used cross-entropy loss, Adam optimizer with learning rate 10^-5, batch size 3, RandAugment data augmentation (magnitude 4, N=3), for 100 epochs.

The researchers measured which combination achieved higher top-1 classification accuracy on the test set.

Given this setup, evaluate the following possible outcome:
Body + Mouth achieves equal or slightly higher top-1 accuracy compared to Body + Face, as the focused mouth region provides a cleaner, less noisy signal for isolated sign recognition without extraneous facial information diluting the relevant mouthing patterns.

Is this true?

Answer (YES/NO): YES